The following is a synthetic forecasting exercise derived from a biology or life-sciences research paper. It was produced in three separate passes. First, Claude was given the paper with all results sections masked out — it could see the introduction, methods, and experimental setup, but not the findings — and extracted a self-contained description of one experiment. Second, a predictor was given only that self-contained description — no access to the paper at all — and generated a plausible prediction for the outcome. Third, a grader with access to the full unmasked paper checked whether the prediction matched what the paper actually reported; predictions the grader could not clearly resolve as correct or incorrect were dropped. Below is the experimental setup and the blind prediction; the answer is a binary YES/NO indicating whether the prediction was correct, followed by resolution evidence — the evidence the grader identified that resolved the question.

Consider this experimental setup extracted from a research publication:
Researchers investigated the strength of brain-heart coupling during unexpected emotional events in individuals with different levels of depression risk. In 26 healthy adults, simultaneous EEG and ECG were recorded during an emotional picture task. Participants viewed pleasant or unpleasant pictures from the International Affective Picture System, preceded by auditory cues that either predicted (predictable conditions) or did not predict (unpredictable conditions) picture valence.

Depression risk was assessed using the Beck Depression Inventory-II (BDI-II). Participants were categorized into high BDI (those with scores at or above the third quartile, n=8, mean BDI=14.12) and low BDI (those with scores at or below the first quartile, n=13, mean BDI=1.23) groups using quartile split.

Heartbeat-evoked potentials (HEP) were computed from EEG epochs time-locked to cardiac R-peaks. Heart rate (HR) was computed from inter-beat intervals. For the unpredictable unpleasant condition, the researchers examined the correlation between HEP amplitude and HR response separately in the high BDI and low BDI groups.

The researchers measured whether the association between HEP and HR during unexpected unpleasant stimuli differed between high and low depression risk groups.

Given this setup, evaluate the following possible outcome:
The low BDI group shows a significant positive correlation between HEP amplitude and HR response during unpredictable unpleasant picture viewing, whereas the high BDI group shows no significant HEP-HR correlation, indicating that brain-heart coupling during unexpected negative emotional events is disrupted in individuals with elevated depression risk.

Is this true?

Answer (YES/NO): NO